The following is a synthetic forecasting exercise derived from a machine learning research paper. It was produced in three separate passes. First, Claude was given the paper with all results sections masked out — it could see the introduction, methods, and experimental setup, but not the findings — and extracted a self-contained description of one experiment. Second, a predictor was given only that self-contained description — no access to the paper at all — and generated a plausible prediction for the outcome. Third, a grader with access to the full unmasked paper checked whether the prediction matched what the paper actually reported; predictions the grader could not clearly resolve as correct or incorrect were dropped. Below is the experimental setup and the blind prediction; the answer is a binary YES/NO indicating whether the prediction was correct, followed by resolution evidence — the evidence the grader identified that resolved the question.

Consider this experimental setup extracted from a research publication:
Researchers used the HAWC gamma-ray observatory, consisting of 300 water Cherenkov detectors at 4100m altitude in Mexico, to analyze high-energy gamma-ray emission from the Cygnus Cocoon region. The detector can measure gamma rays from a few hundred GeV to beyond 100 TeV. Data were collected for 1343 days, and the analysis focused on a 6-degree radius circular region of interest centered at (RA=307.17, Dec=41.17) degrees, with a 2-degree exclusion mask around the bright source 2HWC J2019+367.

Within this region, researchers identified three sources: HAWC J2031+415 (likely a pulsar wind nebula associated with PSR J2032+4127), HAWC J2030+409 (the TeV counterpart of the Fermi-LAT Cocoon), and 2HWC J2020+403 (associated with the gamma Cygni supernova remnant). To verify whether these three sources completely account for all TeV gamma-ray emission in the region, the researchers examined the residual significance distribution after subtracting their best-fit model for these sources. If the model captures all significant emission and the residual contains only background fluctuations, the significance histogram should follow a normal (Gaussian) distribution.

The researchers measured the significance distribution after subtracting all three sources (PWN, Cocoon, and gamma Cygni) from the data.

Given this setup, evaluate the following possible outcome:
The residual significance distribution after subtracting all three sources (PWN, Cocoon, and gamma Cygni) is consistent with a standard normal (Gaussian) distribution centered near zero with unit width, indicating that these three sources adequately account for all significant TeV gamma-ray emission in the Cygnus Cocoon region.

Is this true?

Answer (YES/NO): YES